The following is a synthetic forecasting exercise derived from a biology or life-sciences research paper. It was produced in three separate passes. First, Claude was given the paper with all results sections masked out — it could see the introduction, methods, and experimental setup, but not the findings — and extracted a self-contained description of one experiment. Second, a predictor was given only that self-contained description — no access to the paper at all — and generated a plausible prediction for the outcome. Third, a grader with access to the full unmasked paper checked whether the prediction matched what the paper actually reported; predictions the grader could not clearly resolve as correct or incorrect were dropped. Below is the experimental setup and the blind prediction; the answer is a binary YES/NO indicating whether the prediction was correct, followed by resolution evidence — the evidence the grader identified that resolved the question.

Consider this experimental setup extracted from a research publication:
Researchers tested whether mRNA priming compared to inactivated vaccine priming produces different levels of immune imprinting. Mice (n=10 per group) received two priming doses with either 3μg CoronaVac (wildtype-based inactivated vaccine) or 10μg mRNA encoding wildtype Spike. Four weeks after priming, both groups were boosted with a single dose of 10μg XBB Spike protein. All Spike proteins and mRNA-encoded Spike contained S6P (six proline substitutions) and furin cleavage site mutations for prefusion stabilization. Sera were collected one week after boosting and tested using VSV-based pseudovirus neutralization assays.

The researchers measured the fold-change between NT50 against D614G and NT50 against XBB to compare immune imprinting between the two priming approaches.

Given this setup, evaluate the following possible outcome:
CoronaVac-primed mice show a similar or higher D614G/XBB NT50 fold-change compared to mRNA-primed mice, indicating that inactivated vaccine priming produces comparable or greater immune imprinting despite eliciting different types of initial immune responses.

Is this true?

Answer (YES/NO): NO